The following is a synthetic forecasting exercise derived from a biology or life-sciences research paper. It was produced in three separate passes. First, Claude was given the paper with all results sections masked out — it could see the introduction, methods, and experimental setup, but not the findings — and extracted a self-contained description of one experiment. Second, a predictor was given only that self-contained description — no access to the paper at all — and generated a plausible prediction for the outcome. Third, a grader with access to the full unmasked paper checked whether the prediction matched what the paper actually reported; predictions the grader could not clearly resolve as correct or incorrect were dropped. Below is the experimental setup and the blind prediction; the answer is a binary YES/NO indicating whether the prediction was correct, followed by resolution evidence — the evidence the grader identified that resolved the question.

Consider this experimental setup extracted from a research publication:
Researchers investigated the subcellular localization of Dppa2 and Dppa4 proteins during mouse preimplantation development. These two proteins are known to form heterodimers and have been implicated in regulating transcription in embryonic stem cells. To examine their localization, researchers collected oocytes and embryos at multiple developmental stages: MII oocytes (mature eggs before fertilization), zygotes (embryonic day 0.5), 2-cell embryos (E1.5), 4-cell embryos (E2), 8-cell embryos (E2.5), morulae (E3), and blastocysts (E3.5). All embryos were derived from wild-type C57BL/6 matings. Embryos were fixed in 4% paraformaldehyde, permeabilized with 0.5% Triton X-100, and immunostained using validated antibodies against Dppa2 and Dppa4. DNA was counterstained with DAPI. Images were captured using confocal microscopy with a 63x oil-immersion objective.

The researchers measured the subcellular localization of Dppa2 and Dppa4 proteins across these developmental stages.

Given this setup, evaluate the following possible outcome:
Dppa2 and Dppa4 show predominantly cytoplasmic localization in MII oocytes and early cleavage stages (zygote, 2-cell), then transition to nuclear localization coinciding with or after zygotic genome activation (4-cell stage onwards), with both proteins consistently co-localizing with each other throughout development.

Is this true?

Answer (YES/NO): NO